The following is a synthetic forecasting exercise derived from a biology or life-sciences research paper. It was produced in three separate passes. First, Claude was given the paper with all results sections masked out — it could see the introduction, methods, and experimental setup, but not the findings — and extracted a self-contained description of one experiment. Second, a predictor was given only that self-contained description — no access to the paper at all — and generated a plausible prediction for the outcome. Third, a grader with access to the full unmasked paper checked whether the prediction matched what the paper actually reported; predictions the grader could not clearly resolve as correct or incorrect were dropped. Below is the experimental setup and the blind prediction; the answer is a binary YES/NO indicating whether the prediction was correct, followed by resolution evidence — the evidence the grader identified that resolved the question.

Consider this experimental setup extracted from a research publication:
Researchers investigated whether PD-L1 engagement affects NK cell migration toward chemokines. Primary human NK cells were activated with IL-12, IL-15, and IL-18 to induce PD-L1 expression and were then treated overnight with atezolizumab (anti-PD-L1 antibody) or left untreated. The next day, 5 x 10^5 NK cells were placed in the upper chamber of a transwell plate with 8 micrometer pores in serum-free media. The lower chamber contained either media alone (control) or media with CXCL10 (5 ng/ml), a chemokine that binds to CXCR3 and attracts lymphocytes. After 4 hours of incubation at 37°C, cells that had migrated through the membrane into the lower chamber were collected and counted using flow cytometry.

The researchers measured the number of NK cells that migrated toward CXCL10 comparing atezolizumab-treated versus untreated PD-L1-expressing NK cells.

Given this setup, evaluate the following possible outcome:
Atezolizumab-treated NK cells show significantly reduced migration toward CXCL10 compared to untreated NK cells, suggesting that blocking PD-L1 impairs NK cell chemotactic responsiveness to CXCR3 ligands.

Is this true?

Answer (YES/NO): NO